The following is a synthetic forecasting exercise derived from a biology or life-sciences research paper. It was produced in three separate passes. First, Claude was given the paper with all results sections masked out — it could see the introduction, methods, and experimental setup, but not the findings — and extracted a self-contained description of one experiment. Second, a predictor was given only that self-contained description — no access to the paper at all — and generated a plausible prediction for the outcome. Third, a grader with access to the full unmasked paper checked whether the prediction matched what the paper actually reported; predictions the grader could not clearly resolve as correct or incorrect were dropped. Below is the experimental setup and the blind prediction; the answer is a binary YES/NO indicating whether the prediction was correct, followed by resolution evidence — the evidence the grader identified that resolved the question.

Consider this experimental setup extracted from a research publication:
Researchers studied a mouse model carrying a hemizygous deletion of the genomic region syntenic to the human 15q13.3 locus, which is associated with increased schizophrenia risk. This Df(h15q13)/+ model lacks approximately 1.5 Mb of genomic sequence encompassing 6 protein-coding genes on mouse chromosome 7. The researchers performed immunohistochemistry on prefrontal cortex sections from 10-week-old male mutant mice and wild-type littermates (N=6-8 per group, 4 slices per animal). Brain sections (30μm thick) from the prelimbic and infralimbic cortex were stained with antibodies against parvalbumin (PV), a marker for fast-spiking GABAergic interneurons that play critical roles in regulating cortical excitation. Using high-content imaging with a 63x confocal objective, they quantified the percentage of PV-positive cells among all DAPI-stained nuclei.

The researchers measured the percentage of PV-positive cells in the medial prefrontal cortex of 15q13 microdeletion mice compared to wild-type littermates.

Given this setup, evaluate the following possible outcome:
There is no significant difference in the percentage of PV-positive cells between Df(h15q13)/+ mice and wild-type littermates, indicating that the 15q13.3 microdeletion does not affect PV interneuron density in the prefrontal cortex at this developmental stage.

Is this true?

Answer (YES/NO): NO